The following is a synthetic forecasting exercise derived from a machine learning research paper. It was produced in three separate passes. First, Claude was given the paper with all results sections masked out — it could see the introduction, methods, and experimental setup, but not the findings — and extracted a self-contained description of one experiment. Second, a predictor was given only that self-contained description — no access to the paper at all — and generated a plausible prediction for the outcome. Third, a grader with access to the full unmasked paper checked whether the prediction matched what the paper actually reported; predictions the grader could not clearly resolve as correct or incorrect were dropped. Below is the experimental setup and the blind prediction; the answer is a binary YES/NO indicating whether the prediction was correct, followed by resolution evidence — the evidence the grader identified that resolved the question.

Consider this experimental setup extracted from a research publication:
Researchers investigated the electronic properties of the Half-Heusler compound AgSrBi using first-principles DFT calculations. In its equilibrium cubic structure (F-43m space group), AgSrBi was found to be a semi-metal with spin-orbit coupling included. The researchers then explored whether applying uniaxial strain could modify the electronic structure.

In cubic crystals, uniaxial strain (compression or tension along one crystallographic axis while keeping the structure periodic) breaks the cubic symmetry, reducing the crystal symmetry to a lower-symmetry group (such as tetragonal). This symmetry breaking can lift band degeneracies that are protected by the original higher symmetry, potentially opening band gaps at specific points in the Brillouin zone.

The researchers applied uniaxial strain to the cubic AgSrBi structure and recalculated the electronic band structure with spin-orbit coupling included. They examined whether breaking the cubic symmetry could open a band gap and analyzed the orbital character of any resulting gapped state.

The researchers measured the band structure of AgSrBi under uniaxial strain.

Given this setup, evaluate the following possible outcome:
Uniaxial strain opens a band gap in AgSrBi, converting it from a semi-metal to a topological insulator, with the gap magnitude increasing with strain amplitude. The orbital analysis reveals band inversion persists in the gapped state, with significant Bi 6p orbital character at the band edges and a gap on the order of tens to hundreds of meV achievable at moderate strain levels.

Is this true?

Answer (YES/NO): NO